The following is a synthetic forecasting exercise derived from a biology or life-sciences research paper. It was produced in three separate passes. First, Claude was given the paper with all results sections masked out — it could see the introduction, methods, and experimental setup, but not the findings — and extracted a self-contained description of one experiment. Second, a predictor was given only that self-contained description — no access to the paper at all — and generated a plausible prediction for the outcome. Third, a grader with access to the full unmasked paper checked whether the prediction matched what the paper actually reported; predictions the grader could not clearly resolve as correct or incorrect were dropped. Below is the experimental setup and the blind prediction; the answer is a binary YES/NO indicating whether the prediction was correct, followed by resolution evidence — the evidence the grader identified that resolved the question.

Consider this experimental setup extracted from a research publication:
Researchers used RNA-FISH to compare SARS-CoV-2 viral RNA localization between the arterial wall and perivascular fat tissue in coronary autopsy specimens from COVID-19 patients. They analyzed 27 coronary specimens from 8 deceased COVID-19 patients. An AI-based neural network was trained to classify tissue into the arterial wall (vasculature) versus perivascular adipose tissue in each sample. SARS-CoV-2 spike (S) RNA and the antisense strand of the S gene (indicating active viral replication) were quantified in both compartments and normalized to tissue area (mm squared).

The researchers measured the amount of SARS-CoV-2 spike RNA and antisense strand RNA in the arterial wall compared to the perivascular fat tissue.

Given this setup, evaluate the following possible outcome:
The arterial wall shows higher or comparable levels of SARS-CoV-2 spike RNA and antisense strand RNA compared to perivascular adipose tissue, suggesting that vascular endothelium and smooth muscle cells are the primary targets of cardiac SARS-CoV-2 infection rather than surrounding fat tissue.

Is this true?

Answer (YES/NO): NO